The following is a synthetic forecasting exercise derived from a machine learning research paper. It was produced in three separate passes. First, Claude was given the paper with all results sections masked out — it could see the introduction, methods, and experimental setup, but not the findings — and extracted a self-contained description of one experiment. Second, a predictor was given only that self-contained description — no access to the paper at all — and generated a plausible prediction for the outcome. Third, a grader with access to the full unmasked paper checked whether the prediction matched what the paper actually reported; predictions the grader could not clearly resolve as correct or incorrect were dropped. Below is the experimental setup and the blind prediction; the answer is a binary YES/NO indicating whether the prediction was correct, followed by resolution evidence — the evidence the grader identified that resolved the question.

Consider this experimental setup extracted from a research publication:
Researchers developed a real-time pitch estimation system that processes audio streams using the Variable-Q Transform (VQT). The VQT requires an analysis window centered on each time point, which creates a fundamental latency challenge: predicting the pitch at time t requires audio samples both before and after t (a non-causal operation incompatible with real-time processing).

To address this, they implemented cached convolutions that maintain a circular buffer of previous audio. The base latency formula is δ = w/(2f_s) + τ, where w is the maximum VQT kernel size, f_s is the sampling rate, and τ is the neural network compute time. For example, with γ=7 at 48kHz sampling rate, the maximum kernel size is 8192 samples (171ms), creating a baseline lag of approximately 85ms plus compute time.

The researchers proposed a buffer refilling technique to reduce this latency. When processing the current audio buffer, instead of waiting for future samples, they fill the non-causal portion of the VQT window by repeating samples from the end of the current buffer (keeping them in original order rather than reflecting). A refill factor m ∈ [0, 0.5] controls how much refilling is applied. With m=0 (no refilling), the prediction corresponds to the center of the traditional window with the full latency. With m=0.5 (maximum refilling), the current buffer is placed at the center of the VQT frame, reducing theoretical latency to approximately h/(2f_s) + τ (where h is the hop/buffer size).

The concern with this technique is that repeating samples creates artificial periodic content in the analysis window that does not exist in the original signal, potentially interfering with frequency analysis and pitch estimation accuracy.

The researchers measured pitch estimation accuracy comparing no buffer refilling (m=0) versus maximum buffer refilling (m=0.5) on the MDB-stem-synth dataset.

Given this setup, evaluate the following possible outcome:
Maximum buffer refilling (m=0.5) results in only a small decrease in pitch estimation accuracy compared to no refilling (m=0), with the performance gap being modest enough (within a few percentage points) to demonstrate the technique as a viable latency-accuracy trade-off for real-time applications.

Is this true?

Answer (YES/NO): YES